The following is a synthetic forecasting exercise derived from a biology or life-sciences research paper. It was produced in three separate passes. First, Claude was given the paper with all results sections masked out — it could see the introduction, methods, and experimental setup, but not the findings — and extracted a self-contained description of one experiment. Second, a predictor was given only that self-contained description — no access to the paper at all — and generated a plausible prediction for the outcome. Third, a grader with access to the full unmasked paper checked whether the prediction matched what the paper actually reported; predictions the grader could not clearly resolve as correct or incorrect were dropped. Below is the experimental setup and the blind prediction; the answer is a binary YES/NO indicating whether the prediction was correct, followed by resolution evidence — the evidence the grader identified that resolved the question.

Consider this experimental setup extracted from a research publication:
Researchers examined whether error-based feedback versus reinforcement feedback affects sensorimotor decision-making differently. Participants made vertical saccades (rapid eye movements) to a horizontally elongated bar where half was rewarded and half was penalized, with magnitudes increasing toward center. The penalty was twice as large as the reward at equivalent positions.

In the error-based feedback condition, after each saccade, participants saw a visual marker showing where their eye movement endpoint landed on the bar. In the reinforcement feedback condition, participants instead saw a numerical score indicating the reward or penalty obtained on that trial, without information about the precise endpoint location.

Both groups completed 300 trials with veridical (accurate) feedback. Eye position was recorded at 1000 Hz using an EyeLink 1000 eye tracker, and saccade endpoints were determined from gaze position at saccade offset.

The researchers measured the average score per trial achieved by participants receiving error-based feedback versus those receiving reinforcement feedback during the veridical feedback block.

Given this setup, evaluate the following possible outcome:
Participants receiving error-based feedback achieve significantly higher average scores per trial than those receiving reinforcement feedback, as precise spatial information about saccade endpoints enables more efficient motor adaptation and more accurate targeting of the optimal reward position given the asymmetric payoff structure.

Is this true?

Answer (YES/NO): NO